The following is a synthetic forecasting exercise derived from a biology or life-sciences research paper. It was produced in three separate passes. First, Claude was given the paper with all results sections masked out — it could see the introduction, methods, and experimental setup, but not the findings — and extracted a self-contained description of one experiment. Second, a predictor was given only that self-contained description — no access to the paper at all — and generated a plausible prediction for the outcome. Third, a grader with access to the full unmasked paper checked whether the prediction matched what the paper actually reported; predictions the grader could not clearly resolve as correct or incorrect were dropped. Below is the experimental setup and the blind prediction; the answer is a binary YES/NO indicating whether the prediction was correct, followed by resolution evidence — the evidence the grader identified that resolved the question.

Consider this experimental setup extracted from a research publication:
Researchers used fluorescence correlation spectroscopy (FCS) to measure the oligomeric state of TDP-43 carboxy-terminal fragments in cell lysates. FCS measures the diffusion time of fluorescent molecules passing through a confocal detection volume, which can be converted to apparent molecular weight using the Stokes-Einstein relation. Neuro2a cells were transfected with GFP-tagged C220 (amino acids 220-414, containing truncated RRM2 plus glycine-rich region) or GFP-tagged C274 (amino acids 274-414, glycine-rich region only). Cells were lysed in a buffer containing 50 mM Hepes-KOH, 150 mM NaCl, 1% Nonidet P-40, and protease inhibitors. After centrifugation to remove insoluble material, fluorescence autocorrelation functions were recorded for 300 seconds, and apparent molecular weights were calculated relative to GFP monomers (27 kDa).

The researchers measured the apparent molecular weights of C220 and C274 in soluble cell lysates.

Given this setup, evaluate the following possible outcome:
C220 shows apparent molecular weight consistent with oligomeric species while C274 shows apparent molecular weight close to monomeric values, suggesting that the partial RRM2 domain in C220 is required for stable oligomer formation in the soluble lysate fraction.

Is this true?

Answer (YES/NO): NO